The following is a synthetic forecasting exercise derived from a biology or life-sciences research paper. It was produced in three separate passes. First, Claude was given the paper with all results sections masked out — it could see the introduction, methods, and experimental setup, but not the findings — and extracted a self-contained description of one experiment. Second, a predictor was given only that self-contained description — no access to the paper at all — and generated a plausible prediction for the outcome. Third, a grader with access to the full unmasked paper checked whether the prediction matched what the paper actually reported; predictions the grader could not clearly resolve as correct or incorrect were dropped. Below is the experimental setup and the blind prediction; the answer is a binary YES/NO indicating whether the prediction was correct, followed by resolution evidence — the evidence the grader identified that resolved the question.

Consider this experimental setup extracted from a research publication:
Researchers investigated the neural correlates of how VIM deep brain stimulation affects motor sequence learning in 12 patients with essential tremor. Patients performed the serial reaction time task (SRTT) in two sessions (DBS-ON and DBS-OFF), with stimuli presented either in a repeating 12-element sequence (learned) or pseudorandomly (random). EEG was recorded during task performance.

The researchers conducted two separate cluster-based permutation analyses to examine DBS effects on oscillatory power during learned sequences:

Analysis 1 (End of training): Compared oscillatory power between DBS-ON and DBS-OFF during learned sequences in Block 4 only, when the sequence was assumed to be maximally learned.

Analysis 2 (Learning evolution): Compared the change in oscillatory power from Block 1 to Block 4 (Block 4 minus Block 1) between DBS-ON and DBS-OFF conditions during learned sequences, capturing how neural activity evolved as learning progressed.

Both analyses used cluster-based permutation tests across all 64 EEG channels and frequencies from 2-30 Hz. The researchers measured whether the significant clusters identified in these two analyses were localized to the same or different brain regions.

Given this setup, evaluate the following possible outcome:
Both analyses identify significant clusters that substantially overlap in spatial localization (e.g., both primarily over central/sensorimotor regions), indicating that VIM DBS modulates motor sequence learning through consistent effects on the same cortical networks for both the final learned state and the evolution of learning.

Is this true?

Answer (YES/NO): NO